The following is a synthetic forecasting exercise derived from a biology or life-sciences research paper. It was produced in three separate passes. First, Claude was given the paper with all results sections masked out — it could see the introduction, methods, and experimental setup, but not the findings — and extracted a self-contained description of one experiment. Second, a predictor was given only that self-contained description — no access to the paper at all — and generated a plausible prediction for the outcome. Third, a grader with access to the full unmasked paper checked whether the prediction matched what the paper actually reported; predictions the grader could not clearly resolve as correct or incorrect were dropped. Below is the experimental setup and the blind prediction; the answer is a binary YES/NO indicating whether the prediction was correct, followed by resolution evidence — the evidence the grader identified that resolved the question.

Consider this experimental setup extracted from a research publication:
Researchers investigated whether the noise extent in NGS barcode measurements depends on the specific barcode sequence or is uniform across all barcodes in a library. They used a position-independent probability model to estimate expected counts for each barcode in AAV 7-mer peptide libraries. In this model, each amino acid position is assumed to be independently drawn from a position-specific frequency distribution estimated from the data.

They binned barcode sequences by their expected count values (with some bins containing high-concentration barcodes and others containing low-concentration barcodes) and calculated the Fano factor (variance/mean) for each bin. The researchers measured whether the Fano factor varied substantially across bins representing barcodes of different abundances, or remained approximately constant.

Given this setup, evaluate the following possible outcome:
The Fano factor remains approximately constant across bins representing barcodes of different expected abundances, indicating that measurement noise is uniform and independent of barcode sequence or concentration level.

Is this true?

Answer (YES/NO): YES